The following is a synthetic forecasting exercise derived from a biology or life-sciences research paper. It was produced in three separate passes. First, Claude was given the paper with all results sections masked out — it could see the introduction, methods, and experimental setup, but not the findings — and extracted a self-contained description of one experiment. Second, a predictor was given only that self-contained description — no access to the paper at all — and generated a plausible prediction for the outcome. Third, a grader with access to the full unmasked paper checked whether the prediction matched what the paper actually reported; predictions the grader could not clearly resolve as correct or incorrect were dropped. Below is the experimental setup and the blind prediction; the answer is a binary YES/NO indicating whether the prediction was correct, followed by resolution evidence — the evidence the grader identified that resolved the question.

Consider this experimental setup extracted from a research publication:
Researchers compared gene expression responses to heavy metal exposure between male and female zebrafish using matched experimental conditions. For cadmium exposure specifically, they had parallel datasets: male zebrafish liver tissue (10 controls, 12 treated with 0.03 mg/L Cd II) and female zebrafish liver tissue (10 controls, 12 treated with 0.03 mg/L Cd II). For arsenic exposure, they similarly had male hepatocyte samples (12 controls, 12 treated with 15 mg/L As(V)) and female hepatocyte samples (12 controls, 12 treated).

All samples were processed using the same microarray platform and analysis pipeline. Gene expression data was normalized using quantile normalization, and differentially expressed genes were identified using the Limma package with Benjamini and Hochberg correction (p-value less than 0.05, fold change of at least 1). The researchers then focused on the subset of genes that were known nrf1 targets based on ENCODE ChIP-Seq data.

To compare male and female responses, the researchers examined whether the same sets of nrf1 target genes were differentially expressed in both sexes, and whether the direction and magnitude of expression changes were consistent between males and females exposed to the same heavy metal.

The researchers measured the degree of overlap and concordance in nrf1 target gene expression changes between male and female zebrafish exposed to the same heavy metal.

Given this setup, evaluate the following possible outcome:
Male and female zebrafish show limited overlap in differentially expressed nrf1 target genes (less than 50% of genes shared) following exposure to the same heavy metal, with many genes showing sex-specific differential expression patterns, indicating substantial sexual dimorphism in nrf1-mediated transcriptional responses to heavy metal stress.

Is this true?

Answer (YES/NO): YES